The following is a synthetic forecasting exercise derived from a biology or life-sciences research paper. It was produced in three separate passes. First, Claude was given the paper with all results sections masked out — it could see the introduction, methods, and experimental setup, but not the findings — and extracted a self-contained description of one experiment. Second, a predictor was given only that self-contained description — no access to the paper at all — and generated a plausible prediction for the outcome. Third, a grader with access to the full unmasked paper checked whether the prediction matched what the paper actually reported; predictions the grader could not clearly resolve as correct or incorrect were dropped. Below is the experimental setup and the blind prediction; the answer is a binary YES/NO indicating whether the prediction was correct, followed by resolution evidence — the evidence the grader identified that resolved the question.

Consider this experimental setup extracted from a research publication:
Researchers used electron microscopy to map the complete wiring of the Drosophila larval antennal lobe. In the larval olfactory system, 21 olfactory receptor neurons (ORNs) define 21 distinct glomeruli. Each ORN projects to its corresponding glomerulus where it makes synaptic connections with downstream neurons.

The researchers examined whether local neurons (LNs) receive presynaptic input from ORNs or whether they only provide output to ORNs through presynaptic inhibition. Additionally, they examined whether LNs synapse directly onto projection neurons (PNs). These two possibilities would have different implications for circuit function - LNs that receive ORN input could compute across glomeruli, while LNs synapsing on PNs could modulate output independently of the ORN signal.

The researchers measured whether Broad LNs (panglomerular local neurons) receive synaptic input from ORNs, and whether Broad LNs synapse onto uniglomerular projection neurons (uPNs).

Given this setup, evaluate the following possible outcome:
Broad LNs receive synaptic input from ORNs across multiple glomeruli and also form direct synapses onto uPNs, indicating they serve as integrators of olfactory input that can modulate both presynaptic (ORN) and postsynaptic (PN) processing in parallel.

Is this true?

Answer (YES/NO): YES